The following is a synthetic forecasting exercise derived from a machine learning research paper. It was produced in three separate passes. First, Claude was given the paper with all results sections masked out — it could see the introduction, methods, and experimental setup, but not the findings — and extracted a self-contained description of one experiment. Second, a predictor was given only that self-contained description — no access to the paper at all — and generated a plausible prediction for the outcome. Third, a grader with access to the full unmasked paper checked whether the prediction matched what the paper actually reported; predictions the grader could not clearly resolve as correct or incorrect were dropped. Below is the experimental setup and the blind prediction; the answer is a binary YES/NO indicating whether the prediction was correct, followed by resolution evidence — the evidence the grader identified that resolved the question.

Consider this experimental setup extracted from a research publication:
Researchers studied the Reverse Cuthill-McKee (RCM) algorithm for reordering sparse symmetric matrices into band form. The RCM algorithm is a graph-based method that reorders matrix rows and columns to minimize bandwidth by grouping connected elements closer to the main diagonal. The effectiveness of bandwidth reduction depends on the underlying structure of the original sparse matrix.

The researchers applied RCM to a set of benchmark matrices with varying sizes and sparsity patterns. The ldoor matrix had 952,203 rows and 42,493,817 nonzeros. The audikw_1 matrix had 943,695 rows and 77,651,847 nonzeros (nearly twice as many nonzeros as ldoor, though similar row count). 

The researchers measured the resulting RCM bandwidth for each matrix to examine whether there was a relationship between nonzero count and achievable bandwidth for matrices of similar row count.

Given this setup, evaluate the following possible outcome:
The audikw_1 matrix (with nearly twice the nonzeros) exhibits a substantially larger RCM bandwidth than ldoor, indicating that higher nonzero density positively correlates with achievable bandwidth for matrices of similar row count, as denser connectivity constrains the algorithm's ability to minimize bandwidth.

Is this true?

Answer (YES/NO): YES